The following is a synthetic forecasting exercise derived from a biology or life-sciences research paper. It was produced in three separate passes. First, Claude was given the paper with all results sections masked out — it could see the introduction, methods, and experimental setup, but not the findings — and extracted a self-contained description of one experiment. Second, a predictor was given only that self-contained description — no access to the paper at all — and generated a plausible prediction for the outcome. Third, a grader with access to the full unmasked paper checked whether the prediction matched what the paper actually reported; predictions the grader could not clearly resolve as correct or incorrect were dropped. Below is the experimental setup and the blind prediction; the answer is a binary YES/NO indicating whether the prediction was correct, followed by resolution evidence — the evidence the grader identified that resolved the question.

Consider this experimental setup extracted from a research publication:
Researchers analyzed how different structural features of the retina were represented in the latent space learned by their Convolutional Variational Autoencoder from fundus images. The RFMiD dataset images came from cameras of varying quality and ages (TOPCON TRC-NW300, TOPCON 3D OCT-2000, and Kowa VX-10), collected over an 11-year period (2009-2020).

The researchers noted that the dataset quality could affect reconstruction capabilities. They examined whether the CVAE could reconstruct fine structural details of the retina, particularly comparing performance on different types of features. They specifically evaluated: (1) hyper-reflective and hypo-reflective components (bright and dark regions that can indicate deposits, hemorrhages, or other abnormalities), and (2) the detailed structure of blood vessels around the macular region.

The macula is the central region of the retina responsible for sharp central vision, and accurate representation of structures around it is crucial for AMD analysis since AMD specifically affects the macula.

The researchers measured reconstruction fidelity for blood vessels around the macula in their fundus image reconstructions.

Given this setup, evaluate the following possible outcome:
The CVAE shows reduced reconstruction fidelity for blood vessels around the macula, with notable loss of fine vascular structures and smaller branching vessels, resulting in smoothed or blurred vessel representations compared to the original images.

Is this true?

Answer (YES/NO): YES